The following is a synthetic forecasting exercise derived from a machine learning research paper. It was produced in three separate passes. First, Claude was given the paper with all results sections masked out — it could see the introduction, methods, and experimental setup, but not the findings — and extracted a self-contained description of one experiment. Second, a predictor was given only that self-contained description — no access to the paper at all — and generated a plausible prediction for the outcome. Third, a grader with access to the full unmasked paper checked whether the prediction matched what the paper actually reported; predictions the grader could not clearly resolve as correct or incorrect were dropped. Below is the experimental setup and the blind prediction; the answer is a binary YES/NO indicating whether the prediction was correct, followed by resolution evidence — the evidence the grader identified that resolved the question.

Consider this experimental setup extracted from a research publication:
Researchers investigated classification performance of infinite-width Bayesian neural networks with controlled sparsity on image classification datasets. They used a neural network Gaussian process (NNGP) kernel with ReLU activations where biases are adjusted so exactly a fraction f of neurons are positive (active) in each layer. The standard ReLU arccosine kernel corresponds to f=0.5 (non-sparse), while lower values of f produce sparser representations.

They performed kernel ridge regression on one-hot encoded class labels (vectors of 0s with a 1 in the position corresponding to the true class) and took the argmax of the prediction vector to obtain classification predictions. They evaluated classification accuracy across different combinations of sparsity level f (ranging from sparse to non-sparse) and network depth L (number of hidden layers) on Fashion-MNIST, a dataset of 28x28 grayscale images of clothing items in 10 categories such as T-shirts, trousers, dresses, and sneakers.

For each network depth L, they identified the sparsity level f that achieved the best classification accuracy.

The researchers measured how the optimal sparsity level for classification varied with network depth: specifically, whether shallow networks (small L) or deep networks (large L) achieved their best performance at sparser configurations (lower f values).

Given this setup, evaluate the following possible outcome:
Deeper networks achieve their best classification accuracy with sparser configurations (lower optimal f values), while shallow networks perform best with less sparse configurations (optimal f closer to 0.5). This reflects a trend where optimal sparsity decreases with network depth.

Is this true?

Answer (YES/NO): NO